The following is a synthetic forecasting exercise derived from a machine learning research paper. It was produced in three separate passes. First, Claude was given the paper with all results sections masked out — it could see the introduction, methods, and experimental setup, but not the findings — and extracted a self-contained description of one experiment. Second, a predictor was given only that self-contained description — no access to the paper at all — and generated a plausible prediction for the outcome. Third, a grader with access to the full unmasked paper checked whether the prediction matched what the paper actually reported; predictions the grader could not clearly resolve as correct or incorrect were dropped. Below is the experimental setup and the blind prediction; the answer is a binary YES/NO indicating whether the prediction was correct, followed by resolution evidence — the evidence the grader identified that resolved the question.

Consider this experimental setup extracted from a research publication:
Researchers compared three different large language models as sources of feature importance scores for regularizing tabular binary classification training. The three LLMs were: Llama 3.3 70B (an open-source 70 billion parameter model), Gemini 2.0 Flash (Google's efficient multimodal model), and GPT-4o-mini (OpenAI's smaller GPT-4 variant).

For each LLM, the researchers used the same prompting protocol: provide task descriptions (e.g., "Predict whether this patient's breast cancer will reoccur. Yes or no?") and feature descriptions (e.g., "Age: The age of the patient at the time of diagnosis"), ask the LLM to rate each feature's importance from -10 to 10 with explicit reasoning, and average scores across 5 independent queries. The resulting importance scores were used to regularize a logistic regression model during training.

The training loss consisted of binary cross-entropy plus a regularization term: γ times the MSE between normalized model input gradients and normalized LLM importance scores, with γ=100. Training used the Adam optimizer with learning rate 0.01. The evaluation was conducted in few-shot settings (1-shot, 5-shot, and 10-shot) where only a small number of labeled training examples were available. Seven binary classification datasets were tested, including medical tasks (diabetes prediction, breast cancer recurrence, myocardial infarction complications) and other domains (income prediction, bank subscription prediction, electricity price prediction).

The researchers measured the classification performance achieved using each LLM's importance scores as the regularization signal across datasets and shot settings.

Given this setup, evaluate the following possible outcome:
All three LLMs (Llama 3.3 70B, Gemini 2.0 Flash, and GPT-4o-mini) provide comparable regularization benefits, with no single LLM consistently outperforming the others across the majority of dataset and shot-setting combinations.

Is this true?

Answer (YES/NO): NO